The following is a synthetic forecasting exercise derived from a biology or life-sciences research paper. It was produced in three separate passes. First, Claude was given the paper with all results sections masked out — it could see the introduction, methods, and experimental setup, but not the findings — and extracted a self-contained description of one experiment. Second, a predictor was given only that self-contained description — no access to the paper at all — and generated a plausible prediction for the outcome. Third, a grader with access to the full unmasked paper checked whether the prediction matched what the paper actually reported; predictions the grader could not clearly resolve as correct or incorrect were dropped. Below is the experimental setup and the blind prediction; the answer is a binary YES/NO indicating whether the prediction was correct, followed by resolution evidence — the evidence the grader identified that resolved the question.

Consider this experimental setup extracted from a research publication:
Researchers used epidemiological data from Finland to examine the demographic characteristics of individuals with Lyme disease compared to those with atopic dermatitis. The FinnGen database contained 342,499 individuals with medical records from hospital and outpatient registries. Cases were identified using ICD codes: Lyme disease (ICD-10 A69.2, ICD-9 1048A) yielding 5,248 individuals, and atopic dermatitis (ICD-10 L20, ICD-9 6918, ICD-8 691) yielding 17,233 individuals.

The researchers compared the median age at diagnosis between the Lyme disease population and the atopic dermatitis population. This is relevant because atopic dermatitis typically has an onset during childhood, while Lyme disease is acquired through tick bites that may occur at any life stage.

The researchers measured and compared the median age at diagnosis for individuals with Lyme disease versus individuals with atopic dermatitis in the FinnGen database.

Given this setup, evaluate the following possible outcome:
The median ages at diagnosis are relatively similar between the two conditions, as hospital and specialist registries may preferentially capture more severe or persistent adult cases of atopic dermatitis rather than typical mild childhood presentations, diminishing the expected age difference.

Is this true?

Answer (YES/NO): NO